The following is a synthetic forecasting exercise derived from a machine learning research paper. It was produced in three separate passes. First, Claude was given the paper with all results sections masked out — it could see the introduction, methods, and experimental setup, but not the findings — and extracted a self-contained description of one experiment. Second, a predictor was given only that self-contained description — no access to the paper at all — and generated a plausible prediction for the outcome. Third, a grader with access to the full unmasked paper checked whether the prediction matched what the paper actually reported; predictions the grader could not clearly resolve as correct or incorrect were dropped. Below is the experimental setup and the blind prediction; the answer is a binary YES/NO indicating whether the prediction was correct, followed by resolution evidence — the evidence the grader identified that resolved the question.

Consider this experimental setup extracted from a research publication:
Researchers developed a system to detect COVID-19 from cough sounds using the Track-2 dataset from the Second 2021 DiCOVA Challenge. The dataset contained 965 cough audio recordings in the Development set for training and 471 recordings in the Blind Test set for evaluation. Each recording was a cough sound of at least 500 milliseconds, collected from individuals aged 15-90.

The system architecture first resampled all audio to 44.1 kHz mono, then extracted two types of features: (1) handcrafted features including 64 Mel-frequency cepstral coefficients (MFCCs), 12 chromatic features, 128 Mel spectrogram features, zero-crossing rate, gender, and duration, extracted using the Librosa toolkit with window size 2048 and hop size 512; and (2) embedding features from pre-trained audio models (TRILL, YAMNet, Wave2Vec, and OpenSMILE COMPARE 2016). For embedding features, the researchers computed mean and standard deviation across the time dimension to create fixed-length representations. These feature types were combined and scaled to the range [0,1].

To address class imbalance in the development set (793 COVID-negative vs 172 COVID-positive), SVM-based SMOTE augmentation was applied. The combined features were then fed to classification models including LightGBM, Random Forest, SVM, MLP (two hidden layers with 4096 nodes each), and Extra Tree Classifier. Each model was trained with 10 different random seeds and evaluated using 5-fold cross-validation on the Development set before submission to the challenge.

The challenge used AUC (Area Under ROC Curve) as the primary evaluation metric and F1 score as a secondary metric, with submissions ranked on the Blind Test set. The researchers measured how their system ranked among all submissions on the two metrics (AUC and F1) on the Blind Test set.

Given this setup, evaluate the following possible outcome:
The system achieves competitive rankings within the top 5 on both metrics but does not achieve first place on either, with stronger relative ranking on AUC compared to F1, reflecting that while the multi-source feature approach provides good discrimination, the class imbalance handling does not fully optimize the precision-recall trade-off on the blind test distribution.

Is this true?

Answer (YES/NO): NO